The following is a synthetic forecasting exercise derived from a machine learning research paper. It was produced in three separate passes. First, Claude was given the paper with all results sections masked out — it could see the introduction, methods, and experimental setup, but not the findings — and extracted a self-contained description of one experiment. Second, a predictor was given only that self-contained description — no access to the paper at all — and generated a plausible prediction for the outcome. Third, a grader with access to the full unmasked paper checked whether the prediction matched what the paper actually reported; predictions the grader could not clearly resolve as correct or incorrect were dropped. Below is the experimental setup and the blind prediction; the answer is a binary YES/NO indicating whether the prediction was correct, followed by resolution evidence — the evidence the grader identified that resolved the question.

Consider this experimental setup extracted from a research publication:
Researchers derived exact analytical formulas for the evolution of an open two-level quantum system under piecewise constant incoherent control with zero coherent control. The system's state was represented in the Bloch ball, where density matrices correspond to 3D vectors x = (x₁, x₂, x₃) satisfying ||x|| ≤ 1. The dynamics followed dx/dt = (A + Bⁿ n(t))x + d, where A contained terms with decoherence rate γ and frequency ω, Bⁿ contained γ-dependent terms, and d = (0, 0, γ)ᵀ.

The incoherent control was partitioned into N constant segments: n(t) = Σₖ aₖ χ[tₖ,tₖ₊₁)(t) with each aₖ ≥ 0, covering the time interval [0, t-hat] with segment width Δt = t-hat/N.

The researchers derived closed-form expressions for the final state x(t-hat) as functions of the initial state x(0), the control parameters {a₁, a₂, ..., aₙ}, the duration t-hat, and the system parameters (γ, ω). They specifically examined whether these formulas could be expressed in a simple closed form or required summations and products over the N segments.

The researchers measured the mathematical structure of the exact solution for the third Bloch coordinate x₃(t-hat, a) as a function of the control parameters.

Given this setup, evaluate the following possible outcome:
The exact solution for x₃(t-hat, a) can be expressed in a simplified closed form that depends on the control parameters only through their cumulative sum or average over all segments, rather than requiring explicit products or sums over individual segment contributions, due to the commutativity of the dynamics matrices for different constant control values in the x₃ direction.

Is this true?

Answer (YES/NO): NO